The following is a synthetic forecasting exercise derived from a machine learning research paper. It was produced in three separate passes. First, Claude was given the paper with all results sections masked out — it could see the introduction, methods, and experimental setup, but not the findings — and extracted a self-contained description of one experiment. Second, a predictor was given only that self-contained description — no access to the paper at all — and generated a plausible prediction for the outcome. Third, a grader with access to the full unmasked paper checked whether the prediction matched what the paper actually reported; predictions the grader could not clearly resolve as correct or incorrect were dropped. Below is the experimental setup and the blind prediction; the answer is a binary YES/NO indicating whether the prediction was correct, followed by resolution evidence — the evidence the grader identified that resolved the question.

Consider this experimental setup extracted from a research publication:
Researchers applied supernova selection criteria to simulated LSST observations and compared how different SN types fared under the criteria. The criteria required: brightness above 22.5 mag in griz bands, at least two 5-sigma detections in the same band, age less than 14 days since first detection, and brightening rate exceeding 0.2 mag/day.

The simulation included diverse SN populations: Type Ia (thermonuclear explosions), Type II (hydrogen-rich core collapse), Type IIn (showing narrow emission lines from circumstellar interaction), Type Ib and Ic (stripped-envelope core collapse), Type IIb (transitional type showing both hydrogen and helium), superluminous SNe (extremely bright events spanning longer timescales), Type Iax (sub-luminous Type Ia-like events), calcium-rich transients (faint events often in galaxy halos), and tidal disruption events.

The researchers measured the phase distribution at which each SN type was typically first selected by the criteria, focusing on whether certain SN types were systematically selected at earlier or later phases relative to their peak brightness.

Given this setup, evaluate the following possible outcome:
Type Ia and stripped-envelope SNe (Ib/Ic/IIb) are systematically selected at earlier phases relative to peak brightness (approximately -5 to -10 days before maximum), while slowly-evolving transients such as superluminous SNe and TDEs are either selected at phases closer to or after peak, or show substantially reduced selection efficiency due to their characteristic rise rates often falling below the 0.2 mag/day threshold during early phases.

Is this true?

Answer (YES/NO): NO